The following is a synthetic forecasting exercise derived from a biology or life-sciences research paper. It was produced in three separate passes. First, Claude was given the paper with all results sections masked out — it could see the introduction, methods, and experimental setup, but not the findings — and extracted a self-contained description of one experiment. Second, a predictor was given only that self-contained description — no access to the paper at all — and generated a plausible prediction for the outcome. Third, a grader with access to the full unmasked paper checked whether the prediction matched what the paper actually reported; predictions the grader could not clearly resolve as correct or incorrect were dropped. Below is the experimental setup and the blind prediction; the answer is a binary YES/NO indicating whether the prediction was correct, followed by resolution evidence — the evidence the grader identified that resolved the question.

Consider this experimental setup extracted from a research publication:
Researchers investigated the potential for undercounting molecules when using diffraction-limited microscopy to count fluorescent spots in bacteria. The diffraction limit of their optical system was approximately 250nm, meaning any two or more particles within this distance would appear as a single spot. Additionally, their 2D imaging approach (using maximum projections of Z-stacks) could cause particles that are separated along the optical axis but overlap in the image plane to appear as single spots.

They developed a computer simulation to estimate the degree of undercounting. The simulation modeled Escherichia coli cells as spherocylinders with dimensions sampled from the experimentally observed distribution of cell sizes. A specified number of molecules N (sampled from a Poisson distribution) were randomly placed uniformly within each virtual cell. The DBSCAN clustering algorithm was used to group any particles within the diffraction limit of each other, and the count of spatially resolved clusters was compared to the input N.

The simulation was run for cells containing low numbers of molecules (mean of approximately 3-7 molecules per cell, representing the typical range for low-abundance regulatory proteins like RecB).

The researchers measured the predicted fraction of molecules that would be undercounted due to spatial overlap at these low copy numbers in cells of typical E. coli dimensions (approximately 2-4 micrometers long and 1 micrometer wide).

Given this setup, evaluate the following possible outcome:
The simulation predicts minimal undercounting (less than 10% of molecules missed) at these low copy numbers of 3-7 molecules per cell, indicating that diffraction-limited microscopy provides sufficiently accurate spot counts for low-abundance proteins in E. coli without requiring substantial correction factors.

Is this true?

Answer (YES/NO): YES